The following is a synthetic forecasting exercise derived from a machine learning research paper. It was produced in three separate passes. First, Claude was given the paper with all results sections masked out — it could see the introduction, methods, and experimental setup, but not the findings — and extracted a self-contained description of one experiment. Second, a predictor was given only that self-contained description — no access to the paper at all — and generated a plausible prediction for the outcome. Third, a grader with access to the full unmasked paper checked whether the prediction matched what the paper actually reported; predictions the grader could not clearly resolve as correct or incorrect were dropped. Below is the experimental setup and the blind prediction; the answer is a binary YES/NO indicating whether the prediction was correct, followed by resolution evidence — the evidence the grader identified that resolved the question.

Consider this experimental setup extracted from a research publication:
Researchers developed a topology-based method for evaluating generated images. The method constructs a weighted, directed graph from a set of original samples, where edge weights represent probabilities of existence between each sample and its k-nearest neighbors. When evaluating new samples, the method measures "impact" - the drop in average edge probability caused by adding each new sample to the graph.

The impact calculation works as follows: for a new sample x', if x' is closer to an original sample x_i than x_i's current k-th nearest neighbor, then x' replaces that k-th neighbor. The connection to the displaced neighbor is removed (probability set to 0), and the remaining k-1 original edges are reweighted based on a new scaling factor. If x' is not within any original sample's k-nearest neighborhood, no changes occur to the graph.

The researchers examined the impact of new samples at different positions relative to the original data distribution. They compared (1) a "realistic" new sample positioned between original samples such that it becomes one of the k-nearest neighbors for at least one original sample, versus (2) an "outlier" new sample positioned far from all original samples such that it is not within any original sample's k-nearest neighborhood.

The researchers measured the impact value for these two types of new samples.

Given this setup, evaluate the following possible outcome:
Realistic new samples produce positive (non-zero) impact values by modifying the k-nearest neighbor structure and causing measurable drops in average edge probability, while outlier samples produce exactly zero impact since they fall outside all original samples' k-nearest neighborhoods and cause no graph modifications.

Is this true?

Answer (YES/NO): YES